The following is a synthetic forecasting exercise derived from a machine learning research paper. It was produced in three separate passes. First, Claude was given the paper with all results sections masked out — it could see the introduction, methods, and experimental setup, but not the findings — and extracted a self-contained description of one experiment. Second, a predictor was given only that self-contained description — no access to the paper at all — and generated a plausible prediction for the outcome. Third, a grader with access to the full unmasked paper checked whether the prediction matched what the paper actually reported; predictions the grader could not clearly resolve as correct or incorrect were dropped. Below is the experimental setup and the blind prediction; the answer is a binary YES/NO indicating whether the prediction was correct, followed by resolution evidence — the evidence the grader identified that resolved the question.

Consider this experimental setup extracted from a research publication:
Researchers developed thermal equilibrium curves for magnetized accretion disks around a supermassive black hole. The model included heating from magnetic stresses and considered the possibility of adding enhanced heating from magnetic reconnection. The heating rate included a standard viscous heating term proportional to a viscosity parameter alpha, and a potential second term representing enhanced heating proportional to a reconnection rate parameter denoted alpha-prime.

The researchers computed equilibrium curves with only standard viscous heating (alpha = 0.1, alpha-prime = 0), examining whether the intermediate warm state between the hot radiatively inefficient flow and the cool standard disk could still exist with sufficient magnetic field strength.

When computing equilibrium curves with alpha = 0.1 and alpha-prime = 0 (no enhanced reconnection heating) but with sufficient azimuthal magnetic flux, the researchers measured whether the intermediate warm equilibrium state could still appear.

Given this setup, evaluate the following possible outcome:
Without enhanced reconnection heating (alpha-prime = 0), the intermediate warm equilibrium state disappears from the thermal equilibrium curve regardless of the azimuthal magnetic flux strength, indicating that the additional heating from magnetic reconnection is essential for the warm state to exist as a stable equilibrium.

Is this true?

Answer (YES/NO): NO